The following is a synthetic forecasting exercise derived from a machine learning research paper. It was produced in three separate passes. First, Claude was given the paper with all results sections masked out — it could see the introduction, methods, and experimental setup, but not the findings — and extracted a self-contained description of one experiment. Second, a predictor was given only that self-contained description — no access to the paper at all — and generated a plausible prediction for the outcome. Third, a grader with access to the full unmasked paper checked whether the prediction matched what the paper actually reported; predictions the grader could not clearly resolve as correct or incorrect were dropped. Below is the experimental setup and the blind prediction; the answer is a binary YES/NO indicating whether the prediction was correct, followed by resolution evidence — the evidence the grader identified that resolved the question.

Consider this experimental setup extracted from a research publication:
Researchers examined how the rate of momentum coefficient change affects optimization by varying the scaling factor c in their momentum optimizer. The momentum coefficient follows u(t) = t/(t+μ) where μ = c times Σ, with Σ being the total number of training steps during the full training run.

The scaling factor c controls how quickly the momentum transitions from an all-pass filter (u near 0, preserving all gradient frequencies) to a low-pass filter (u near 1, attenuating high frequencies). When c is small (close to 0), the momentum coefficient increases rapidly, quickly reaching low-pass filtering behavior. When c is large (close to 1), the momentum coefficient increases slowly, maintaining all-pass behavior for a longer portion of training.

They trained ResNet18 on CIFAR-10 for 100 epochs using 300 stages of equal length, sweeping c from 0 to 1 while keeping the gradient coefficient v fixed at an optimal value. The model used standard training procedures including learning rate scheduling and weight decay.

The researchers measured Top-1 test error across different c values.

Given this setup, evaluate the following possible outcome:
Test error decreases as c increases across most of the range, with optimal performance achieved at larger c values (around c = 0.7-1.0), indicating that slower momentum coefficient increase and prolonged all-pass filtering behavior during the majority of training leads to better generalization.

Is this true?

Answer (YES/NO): NO